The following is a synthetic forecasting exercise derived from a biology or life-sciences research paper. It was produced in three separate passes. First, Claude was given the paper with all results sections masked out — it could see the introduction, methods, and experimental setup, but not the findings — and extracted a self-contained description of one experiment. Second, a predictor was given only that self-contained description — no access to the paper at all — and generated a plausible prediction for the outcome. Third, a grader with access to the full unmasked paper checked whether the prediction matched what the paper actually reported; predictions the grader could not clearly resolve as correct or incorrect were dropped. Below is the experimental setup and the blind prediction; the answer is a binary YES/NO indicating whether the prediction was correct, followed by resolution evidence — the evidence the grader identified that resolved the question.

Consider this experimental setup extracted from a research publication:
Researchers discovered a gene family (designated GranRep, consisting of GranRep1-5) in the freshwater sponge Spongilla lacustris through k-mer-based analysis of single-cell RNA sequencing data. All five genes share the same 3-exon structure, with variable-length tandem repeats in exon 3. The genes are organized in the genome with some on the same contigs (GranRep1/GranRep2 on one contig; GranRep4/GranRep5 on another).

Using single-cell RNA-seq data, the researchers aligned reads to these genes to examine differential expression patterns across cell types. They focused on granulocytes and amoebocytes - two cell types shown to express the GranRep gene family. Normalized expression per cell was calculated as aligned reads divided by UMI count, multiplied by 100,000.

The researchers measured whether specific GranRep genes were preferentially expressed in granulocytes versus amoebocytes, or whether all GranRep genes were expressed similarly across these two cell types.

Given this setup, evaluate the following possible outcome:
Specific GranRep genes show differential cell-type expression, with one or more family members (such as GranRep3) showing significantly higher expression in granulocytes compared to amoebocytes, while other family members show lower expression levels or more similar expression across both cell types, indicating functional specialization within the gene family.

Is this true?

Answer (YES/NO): NO